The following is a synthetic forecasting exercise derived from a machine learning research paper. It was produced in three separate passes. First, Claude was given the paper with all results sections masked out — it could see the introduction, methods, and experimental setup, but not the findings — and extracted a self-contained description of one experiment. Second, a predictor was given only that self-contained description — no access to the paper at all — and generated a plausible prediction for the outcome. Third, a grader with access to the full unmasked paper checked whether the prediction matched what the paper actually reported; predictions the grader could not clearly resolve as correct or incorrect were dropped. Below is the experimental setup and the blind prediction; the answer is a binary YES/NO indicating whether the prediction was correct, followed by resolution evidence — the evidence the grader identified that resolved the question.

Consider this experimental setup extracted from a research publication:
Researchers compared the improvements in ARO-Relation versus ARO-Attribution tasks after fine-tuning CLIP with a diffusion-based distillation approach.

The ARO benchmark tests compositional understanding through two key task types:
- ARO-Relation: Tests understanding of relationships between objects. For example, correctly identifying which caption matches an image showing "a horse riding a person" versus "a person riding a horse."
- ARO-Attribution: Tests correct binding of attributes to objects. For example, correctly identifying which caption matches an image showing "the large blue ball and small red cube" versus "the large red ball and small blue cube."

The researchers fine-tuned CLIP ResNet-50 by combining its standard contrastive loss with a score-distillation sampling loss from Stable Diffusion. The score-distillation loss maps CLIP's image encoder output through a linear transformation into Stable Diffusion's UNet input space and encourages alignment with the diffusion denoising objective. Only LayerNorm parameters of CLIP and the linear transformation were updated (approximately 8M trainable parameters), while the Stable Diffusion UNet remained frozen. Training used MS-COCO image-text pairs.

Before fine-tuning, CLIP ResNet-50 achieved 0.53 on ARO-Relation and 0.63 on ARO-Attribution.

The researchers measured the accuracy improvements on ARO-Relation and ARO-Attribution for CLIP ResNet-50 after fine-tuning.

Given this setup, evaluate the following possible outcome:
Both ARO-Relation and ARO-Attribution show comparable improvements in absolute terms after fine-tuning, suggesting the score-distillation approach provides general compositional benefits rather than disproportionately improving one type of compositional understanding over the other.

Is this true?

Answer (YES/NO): YES